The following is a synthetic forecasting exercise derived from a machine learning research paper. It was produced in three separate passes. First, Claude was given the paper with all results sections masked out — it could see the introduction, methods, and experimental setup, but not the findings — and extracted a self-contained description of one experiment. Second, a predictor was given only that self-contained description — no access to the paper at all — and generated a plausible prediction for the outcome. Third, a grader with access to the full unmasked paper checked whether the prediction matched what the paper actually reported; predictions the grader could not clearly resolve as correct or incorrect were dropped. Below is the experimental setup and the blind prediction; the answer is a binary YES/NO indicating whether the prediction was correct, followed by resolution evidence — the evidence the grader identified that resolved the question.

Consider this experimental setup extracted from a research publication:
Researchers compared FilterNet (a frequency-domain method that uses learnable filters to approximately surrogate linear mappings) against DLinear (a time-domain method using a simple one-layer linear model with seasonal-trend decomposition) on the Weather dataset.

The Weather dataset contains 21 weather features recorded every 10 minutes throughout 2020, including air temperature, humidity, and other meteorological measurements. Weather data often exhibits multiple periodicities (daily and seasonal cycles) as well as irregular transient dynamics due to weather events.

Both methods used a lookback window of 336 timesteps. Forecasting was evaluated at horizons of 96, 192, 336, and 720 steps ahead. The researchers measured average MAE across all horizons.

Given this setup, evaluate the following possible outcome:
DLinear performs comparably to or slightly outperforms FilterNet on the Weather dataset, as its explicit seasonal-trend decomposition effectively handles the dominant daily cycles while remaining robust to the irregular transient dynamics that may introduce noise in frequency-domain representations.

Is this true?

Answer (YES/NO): NO